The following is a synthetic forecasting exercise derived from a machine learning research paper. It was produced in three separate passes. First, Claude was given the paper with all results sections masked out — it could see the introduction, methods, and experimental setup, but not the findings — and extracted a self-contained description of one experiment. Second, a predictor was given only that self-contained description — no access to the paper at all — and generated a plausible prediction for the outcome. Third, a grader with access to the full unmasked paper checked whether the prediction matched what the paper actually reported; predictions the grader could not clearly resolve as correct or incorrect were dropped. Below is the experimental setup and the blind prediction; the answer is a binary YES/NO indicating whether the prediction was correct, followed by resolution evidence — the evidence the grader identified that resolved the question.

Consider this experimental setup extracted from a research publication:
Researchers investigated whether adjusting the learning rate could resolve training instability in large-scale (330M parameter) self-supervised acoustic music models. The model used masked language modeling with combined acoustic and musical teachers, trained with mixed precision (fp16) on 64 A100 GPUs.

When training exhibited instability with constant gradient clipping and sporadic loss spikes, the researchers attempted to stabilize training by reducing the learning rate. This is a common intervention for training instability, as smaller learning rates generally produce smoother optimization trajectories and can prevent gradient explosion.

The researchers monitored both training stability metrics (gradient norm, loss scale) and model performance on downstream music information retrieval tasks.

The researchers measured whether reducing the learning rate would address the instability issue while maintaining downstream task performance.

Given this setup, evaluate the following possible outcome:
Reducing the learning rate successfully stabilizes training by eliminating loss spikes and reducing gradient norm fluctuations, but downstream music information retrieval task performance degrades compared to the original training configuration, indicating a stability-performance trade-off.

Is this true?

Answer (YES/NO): NO